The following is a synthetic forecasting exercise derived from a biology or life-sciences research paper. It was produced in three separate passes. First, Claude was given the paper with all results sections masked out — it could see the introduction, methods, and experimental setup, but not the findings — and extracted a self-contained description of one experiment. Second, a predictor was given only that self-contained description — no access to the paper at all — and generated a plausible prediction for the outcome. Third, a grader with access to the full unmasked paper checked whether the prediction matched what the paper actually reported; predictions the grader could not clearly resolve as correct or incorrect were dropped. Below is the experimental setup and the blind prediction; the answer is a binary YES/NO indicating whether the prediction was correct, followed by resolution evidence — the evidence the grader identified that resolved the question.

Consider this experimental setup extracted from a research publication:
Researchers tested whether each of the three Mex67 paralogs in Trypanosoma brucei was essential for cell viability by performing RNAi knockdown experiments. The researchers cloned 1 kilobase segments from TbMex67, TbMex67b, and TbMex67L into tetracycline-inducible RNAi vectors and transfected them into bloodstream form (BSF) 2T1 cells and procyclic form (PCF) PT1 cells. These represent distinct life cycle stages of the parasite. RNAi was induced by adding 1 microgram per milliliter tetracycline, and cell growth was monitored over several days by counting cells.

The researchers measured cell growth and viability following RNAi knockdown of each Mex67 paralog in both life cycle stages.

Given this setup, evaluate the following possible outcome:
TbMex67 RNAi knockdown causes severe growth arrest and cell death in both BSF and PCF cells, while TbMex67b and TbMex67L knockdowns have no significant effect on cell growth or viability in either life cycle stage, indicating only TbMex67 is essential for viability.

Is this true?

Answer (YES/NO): NO